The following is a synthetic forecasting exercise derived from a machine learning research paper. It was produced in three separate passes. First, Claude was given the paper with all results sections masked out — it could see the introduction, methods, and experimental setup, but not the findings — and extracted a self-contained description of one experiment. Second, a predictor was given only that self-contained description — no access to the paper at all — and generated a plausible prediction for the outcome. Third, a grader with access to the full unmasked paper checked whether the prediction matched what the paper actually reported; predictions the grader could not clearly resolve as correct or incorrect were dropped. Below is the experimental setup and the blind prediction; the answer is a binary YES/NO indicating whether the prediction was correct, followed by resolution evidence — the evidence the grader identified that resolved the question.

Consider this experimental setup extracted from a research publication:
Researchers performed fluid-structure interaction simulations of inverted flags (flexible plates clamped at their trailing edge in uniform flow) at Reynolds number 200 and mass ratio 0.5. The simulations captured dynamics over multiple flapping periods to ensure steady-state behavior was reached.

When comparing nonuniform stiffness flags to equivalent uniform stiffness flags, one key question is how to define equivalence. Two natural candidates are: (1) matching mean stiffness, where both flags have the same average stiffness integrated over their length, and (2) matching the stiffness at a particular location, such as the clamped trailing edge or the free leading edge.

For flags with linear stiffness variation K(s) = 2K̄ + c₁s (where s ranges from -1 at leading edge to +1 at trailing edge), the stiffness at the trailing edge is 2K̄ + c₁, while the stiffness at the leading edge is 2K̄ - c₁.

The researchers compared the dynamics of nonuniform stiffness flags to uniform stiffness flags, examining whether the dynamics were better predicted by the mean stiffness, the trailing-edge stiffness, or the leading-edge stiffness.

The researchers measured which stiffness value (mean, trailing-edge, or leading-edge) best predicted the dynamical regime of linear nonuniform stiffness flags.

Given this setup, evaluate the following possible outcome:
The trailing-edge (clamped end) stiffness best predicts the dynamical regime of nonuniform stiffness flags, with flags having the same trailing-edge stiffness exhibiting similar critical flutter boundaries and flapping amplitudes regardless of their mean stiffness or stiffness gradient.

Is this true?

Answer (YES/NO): NO